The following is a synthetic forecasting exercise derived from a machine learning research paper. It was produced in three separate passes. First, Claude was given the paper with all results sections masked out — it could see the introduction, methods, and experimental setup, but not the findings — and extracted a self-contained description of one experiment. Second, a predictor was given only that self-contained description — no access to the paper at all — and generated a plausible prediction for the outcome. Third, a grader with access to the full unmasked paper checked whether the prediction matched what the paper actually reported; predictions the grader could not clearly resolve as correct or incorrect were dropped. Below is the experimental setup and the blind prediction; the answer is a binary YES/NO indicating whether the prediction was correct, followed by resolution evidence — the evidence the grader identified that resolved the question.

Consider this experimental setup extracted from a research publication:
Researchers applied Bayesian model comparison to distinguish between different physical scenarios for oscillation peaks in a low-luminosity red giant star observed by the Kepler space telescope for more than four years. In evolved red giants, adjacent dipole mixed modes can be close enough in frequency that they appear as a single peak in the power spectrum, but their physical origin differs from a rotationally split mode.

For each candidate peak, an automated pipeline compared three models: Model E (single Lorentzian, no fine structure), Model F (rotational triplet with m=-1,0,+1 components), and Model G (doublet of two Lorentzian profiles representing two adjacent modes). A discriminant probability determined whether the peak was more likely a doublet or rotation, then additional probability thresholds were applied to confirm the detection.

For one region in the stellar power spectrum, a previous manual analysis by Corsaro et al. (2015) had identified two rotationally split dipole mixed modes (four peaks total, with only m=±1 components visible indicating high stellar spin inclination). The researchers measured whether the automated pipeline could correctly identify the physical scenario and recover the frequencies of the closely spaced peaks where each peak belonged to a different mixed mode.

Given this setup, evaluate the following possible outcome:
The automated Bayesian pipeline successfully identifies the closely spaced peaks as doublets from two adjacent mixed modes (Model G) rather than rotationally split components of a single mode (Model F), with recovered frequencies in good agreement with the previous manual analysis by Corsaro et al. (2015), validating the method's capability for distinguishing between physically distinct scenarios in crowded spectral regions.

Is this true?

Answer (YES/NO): YES